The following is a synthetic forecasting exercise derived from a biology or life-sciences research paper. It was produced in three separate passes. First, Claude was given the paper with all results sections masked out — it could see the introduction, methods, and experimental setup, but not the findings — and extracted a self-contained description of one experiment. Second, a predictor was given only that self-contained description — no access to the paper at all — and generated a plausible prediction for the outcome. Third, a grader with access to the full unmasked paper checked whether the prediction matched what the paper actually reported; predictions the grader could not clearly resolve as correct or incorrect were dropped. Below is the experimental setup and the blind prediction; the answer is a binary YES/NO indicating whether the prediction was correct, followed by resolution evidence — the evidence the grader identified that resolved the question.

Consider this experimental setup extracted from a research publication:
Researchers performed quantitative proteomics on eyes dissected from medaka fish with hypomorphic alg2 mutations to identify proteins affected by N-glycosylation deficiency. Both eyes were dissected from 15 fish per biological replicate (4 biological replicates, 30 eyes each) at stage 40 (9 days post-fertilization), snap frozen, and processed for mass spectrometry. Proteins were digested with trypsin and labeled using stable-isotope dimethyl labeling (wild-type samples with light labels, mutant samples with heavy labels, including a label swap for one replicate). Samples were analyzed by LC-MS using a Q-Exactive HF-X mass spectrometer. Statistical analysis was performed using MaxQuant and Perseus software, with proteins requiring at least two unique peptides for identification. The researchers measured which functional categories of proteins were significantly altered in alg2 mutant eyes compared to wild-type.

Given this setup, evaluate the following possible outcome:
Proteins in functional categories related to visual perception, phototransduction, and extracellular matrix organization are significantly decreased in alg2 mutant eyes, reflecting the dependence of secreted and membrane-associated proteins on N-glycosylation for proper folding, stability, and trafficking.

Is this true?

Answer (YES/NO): NO